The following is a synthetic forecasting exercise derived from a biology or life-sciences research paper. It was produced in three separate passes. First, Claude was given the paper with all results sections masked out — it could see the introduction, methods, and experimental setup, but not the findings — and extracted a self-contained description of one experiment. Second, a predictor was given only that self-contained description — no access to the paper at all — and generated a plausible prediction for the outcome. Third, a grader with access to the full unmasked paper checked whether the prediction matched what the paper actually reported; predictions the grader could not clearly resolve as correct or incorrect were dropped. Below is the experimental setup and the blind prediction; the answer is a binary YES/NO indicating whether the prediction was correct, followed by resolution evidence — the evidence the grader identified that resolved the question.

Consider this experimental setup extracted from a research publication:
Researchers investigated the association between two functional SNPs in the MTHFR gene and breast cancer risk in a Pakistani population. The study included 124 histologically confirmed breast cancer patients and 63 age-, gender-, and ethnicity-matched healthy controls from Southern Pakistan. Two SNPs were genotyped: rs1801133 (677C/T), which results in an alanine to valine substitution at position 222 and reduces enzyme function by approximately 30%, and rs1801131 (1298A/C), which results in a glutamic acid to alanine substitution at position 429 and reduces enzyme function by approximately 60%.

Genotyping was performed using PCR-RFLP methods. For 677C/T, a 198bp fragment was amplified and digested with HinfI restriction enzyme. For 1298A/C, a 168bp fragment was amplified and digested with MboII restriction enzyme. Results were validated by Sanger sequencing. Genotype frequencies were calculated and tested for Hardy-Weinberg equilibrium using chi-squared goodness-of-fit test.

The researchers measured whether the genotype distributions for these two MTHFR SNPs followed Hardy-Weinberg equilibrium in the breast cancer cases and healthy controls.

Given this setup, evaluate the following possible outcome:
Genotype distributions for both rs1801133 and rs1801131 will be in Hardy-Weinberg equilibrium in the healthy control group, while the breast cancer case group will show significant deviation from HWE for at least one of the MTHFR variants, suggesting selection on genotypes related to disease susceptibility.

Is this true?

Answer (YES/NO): NO